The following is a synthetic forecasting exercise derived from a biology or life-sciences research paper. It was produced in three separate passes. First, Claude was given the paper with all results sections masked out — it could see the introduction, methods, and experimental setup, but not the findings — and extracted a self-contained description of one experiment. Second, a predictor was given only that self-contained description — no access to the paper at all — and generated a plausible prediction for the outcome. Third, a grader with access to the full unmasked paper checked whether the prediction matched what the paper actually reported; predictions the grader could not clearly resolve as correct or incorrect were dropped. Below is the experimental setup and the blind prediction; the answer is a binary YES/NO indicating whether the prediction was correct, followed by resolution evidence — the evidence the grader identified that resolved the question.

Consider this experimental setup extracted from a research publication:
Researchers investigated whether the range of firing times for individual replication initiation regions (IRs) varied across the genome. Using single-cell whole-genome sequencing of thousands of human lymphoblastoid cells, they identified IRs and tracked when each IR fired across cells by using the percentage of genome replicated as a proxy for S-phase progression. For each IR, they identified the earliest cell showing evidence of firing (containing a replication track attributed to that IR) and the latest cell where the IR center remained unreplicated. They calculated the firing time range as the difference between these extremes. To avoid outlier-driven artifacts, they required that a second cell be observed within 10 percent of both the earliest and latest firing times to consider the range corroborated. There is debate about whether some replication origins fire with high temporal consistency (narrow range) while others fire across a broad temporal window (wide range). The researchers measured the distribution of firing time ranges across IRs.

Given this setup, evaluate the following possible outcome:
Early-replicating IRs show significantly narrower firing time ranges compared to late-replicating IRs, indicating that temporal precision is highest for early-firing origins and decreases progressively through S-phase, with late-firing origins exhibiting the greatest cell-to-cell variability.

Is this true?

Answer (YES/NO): NO